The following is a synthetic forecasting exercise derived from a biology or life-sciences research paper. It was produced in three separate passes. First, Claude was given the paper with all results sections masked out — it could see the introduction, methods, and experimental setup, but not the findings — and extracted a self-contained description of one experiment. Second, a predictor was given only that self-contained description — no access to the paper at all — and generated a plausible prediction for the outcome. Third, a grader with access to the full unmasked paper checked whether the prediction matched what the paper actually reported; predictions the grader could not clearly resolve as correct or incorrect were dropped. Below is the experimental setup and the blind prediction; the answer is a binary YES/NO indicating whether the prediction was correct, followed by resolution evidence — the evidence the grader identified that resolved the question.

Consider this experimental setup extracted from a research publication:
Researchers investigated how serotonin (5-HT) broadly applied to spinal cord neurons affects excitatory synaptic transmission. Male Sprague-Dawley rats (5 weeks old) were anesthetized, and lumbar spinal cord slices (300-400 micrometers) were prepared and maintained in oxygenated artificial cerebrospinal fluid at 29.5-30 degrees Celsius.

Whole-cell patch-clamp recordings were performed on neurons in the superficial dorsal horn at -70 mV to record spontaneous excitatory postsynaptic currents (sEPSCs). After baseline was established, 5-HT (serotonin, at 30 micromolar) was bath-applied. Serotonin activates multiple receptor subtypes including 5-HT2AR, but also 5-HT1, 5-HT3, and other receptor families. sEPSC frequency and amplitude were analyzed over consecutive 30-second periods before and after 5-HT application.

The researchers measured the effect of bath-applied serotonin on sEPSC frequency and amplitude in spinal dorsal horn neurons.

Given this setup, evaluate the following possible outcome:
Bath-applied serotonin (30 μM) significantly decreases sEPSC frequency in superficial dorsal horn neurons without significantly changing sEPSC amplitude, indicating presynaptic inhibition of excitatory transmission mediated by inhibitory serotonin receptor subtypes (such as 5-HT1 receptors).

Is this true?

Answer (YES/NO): NO